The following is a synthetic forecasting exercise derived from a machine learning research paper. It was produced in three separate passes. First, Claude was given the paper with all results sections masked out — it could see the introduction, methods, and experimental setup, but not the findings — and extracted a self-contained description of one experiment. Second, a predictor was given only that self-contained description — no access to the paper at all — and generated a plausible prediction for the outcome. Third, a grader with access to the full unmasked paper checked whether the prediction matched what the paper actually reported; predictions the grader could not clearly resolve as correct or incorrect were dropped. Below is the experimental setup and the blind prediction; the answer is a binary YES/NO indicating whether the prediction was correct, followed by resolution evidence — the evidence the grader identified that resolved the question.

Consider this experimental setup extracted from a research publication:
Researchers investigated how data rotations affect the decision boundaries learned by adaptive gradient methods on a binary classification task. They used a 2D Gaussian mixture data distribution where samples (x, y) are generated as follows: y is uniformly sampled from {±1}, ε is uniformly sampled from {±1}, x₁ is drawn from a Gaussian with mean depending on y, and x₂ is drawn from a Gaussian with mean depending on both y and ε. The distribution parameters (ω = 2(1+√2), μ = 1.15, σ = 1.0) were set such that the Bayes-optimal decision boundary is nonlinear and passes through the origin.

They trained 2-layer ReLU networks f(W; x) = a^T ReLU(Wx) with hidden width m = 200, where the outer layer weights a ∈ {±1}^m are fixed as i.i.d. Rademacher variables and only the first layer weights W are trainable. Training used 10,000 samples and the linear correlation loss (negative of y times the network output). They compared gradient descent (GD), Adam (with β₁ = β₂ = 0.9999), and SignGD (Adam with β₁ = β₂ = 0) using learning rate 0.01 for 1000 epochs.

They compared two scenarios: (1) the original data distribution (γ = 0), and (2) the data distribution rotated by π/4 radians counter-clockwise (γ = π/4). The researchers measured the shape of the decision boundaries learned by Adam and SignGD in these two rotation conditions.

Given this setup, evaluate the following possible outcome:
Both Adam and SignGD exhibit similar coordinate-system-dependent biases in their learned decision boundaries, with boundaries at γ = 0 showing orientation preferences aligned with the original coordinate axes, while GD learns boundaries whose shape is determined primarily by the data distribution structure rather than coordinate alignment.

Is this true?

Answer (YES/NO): NO